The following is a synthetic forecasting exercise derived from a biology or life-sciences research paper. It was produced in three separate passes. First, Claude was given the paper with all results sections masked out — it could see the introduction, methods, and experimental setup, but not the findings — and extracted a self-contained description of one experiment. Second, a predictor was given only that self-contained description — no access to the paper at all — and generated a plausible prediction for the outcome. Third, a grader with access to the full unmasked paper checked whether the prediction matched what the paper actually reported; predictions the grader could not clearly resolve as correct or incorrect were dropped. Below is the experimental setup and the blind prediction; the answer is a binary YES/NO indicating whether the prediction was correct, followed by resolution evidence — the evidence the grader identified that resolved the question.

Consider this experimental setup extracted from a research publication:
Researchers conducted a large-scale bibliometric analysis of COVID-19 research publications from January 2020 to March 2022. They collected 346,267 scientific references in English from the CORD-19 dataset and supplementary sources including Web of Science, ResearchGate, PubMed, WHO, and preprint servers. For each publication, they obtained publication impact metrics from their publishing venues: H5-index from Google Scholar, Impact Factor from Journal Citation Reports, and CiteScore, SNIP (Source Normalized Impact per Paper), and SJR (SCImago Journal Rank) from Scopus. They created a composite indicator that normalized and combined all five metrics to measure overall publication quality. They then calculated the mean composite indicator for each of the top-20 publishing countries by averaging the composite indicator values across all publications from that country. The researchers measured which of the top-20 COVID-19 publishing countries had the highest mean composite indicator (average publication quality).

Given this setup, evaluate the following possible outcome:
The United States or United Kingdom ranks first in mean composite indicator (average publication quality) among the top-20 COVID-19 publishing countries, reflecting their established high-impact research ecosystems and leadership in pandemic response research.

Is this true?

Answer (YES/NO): NO